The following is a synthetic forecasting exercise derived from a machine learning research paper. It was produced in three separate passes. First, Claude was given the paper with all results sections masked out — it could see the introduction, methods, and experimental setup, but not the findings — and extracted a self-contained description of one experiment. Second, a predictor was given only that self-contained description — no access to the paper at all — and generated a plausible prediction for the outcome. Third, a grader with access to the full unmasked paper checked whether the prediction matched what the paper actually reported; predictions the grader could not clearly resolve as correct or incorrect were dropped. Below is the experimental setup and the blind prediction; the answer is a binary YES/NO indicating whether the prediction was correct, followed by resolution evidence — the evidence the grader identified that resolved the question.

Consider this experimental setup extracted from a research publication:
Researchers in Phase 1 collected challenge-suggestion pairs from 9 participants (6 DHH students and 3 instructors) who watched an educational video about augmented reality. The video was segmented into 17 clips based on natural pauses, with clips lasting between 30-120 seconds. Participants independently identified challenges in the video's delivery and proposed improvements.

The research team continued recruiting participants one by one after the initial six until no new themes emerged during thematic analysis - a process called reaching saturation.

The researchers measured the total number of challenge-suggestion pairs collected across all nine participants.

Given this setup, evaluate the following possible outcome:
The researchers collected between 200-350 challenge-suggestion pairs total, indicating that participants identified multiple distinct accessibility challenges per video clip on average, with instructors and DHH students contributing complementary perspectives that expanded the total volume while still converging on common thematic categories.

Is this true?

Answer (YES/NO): NO